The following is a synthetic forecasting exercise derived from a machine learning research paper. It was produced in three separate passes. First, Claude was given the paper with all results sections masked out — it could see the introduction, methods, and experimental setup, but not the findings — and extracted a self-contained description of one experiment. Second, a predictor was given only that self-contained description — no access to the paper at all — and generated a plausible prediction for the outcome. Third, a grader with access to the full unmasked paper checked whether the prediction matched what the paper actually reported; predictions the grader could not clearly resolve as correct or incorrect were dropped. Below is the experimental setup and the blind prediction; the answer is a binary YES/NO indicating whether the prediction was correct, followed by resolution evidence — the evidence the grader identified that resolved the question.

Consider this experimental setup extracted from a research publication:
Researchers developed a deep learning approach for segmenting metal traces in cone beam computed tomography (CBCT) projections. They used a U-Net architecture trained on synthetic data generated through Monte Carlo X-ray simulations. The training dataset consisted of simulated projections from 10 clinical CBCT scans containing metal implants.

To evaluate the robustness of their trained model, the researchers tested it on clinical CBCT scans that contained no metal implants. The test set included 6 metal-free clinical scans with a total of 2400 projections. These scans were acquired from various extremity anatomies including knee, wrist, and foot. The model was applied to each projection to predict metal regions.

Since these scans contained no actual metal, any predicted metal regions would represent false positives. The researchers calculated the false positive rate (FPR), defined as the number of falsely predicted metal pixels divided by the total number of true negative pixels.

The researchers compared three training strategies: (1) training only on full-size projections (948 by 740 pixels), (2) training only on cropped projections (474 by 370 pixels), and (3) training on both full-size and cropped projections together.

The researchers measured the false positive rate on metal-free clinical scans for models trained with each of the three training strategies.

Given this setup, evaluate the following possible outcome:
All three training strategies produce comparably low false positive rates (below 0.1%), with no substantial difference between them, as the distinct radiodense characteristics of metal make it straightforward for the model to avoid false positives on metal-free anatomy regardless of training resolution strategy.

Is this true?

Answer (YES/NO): NO